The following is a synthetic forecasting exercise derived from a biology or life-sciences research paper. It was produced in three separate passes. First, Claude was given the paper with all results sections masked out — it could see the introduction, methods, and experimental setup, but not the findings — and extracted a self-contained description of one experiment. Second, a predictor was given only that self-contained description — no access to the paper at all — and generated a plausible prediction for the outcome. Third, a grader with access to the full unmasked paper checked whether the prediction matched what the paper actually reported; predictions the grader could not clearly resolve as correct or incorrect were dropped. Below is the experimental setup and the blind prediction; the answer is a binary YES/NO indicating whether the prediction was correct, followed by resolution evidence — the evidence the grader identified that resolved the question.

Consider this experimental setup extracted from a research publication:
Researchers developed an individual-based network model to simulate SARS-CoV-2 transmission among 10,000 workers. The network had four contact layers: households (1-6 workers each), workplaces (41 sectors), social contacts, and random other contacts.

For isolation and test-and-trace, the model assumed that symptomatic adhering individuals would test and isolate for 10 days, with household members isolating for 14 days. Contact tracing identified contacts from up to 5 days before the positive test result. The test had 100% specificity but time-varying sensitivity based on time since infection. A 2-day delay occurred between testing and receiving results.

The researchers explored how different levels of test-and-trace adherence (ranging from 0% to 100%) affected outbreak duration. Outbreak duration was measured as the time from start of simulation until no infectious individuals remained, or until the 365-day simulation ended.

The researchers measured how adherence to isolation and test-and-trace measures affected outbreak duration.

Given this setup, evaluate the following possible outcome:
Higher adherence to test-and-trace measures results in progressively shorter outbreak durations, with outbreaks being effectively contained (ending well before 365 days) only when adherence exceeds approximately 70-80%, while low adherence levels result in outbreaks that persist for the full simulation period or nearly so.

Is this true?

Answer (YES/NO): NO